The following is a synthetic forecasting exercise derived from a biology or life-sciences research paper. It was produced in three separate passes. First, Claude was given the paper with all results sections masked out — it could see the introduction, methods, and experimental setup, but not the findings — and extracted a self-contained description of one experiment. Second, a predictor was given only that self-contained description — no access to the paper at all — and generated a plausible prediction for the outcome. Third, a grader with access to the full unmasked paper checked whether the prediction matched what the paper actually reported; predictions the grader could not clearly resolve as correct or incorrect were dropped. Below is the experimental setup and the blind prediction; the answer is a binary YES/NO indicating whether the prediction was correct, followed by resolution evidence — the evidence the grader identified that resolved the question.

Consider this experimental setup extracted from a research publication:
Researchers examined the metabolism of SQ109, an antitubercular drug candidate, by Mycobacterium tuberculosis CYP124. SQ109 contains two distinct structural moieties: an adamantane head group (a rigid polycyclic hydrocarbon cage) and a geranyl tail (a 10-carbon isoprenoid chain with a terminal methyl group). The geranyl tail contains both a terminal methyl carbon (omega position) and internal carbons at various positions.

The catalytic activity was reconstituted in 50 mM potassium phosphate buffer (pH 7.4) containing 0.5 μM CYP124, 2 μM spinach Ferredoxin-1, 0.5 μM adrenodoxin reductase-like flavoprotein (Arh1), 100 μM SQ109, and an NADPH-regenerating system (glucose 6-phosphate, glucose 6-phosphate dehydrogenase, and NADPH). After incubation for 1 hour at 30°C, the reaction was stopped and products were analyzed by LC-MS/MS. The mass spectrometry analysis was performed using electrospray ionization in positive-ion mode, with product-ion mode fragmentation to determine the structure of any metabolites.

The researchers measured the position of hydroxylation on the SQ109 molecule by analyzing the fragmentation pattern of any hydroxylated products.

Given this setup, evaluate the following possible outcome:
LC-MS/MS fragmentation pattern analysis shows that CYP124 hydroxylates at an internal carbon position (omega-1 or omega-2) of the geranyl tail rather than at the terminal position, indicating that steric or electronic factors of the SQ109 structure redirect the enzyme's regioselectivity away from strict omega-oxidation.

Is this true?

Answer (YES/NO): NO